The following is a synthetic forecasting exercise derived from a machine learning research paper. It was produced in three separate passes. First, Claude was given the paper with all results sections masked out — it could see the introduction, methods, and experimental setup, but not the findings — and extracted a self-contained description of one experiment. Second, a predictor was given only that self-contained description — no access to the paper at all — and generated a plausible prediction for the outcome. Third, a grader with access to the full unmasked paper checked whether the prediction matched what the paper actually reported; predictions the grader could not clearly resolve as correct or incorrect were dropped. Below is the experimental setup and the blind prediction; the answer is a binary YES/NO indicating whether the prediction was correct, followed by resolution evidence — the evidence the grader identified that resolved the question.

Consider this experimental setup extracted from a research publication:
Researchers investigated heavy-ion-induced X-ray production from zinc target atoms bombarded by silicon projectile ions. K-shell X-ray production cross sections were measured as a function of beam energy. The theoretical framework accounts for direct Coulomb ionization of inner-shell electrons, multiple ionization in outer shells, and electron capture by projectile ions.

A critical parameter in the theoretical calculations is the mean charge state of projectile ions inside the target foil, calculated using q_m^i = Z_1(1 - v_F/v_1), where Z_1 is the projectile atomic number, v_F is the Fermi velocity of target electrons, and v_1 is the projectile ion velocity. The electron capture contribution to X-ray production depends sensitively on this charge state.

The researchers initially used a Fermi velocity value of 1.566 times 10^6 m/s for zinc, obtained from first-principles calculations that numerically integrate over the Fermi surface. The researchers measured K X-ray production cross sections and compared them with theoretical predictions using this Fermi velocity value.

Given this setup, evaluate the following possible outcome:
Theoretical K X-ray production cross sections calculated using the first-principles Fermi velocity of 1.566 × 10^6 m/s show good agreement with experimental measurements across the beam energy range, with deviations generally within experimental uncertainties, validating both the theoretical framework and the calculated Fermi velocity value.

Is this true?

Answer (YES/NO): NO